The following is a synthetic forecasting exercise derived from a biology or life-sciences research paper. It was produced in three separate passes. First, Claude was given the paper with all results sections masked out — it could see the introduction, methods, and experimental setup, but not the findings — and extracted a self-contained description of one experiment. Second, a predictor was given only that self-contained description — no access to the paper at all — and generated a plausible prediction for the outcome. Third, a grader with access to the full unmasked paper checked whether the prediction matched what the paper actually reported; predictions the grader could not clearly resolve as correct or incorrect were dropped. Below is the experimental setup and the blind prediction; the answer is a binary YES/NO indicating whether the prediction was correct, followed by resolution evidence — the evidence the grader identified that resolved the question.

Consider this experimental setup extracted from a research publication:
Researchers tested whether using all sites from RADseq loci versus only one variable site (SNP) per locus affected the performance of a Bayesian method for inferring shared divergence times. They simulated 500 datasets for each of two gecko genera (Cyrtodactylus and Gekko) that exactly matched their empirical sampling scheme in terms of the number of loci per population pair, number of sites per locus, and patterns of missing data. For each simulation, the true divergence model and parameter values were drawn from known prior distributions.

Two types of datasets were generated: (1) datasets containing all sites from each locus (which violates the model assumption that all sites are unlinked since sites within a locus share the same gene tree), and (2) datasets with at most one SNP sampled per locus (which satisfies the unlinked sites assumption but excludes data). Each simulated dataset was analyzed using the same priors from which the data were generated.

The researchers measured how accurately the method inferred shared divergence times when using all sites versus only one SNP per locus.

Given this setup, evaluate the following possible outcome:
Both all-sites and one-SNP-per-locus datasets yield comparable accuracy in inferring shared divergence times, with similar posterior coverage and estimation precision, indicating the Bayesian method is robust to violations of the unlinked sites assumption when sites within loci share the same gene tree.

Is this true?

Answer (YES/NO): NO